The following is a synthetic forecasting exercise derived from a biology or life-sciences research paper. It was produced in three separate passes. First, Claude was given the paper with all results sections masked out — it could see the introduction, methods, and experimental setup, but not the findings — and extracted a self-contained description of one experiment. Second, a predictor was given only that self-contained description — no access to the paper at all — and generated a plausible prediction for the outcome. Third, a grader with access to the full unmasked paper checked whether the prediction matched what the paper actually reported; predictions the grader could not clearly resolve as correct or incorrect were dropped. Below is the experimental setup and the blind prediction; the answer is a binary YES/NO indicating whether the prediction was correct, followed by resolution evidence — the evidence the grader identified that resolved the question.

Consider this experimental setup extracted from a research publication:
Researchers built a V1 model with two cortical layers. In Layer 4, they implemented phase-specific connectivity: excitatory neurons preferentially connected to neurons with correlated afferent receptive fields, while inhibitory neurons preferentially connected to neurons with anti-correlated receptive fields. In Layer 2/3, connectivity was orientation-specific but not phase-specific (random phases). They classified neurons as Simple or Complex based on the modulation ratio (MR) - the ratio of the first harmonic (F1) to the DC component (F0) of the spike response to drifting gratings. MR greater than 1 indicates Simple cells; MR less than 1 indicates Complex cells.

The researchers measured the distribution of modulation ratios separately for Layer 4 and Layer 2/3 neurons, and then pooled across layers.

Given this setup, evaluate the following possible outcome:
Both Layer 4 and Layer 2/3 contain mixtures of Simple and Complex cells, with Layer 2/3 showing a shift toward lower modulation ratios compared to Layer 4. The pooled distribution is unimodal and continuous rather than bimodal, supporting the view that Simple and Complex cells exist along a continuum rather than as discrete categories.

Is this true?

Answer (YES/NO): NO